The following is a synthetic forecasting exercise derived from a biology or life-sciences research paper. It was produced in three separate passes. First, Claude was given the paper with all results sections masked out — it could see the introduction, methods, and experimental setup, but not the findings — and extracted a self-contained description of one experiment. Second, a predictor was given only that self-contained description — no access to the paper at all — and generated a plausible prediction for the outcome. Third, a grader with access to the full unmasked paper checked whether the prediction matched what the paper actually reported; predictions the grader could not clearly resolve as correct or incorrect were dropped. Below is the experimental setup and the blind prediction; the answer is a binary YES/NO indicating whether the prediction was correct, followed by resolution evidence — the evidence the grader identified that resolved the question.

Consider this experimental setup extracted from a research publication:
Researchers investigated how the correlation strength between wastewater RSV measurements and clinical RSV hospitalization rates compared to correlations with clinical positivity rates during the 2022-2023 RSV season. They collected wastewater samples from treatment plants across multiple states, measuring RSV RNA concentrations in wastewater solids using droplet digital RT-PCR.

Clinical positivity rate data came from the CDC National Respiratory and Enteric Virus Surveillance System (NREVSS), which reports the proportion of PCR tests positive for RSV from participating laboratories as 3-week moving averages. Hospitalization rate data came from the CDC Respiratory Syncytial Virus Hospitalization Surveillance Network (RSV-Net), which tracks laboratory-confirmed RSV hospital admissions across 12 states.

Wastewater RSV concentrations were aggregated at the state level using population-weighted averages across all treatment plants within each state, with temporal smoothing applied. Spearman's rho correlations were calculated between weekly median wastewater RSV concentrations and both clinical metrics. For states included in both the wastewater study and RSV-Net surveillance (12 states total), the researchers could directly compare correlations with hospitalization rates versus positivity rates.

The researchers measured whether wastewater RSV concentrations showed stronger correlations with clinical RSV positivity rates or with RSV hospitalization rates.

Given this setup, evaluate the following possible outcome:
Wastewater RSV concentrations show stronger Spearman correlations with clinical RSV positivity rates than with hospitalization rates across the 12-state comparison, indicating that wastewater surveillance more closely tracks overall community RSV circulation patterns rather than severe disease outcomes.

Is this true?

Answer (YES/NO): NO